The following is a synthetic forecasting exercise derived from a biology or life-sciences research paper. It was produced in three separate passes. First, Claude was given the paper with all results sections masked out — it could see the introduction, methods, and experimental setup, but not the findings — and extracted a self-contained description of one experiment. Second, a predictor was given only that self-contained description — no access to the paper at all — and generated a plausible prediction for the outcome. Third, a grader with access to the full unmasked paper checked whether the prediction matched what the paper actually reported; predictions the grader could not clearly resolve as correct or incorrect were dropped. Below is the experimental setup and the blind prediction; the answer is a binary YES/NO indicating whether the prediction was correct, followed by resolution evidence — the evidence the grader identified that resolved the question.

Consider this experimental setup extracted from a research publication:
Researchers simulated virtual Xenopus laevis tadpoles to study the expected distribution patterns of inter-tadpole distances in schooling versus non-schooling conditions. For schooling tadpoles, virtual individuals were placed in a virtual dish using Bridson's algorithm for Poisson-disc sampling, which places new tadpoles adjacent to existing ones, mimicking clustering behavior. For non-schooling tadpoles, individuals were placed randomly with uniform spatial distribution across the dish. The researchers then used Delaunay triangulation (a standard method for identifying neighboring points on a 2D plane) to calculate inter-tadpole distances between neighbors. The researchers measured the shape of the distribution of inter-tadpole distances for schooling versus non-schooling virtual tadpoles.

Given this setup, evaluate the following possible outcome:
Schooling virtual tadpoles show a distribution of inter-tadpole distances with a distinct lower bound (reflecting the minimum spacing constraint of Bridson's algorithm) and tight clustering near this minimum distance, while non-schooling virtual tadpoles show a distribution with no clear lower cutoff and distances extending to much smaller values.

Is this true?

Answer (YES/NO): NO